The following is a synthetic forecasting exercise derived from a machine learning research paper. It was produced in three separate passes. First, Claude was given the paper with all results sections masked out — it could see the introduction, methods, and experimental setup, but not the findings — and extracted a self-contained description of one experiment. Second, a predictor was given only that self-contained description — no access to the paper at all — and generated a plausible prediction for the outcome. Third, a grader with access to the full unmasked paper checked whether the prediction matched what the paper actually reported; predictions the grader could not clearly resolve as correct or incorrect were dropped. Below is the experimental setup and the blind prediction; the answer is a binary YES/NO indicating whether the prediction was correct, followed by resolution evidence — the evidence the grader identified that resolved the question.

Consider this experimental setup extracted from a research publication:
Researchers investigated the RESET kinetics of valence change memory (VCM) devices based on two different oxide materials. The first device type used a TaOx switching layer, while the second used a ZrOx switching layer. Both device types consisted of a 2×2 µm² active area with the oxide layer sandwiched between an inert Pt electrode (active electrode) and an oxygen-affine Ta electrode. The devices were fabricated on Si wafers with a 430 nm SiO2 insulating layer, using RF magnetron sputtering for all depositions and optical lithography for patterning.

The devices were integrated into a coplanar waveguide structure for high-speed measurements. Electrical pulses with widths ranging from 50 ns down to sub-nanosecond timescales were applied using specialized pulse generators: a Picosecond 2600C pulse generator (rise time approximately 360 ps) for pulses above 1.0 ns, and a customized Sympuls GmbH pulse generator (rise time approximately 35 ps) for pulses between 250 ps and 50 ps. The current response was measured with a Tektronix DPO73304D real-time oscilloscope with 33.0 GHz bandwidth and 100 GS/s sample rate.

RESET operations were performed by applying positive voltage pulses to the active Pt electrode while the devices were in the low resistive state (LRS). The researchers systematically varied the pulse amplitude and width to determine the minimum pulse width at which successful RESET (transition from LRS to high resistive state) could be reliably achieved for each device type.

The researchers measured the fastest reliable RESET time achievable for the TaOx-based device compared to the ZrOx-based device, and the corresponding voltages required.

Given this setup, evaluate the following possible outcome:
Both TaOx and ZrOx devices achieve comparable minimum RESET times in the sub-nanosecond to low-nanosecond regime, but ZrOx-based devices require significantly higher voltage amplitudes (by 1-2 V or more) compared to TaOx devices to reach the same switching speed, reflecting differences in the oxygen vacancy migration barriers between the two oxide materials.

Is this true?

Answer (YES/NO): NO